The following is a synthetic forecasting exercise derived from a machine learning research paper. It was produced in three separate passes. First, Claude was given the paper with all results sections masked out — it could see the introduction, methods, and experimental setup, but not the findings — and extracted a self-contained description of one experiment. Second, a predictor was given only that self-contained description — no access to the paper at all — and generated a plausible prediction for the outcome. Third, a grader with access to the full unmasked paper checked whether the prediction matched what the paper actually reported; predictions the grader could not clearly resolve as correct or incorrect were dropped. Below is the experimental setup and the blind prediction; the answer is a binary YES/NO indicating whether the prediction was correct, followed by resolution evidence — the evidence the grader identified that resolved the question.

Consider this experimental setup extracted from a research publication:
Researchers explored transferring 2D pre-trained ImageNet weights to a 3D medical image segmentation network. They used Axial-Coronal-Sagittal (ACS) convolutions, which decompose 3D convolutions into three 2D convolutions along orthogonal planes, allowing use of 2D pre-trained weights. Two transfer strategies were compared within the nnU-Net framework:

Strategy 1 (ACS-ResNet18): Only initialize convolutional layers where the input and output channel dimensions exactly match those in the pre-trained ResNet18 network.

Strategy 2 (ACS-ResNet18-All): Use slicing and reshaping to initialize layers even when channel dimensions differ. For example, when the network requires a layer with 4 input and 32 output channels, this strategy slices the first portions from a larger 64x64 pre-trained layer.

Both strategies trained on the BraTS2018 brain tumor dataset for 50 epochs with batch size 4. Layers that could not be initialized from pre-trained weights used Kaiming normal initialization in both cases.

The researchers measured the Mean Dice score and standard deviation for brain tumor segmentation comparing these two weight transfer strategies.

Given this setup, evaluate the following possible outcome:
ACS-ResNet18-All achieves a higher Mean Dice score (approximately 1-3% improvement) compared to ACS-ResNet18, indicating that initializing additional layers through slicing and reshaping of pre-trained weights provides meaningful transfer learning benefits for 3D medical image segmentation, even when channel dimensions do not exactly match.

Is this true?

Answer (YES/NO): NO